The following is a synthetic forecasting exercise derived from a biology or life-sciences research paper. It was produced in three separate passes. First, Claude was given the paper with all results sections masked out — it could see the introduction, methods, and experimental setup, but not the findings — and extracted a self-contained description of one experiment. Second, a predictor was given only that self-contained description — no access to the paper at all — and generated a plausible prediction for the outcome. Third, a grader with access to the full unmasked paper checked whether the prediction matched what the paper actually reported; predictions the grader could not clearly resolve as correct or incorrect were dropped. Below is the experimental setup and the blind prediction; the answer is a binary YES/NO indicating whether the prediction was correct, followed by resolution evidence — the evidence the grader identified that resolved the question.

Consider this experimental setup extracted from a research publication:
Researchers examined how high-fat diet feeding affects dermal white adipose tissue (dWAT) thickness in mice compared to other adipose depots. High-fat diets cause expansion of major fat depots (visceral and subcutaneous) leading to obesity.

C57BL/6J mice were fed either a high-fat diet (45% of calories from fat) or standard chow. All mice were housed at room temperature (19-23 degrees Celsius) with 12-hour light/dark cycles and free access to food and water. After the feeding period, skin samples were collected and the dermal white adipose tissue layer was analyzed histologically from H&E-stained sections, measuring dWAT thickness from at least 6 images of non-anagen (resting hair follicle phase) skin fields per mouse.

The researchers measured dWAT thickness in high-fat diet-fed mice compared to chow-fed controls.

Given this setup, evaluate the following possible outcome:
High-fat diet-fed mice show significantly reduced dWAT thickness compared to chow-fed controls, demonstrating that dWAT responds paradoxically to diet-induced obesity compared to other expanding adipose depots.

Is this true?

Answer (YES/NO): NO